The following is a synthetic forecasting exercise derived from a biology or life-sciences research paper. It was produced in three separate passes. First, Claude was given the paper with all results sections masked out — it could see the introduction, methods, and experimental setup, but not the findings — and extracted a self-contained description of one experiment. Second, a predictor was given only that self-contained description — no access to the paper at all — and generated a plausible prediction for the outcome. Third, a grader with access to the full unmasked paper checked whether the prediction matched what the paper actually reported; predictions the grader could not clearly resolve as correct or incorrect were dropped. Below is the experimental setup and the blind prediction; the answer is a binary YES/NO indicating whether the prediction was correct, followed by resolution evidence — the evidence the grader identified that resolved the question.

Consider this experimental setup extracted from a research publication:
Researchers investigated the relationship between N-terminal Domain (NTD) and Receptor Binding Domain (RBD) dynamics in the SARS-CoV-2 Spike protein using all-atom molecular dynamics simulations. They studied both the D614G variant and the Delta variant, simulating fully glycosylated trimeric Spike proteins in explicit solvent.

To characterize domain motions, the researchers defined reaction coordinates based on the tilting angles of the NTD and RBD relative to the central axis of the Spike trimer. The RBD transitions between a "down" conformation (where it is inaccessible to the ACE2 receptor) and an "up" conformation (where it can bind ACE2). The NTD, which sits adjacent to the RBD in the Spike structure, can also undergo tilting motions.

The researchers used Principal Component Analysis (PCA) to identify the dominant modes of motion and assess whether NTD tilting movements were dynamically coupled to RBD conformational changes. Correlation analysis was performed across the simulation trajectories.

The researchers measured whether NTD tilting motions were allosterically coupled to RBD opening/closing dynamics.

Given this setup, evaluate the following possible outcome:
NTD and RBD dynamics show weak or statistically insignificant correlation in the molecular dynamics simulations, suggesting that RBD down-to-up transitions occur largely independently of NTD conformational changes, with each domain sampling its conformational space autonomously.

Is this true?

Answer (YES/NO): NO